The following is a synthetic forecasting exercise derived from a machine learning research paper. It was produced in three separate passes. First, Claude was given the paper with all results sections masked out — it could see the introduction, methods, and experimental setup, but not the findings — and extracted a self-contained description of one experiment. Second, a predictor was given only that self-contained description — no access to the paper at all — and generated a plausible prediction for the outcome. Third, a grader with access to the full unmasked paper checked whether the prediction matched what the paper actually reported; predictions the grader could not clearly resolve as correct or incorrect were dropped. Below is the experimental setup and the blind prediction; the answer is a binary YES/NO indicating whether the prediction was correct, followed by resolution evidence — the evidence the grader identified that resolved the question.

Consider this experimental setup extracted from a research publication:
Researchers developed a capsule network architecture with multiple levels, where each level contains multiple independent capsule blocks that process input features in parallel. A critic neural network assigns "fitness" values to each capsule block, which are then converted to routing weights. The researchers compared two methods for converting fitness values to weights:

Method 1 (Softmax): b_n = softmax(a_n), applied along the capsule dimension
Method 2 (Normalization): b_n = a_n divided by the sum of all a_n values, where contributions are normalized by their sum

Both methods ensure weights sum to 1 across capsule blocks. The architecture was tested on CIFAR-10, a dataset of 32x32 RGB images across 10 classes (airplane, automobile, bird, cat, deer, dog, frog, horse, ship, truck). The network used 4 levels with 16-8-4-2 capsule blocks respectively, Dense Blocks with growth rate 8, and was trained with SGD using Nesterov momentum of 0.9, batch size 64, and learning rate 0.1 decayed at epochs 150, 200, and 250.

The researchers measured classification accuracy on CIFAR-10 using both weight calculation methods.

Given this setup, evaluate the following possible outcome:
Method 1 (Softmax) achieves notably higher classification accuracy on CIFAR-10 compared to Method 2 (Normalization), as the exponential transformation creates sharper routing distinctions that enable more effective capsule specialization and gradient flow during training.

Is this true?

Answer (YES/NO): NO